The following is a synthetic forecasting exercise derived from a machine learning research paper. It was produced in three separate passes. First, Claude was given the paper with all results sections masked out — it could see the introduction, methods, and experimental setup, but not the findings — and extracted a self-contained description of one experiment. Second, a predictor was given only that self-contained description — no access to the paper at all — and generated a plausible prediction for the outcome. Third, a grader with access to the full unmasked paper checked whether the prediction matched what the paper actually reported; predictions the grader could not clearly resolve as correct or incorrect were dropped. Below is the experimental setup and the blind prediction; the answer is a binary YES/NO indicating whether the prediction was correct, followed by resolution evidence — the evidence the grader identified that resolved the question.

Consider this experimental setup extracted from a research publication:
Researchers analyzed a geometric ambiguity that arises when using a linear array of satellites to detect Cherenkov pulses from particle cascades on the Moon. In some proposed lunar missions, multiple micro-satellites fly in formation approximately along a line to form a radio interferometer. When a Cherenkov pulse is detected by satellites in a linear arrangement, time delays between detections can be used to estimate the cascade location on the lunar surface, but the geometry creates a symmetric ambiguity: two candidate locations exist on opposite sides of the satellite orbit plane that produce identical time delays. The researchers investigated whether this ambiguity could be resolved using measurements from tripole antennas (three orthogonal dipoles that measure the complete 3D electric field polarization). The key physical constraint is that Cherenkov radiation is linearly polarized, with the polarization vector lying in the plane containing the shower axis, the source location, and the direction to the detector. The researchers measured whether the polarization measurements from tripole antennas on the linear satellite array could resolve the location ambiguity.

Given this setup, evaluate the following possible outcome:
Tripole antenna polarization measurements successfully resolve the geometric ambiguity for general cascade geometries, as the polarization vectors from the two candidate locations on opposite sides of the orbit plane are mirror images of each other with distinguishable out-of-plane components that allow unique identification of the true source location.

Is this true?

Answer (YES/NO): YES